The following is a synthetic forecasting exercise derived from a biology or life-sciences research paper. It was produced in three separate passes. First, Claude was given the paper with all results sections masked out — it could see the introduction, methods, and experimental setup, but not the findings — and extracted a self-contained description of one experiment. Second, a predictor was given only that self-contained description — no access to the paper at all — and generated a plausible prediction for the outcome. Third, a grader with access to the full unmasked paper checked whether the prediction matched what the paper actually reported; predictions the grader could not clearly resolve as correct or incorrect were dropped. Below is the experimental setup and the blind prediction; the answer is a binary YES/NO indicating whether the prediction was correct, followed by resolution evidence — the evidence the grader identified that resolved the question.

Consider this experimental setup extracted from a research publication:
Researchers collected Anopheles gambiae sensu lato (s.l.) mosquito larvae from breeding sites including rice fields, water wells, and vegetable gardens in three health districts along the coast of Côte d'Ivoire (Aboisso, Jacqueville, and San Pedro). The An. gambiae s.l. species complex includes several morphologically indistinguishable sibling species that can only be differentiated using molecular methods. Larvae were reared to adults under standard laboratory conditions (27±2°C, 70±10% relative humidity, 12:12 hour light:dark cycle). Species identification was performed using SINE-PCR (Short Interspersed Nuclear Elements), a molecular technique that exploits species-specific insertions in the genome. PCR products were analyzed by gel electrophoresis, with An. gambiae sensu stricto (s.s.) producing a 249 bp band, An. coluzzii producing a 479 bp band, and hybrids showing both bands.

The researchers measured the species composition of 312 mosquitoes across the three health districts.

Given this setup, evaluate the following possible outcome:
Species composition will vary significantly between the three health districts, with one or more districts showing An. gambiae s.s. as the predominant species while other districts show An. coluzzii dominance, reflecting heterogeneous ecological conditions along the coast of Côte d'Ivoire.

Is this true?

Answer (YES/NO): NO